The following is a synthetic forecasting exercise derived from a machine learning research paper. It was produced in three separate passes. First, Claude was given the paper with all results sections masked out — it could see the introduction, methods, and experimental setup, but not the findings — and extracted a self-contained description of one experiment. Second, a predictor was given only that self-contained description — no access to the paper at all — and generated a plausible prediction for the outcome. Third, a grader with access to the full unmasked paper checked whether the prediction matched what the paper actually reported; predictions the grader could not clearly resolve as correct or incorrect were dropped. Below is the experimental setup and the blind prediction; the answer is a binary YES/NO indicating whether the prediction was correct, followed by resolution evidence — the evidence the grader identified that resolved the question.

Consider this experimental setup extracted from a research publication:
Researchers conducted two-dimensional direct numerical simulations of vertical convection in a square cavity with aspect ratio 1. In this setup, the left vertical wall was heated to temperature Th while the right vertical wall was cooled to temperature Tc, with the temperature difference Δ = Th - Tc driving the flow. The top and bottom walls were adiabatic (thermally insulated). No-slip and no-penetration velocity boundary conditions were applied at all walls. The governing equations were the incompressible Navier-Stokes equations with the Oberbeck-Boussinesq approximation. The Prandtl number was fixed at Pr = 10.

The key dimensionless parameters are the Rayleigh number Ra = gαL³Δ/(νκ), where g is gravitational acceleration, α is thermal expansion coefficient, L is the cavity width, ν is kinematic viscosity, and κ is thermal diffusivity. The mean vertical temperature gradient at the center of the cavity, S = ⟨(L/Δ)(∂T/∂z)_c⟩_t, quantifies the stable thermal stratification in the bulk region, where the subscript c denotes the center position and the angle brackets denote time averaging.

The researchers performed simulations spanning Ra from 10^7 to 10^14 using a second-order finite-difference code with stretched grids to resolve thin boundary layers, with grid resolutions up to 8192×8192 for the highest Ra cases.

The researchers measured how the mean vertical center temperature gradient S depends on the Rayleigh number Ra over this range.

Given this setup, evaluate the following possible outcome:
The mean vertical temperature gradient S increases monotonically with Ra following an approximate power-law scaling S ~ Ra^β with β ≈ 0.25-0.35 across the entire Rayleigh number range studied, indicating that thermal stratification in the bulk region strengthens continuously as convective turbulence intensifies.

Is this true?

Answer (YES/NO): NO